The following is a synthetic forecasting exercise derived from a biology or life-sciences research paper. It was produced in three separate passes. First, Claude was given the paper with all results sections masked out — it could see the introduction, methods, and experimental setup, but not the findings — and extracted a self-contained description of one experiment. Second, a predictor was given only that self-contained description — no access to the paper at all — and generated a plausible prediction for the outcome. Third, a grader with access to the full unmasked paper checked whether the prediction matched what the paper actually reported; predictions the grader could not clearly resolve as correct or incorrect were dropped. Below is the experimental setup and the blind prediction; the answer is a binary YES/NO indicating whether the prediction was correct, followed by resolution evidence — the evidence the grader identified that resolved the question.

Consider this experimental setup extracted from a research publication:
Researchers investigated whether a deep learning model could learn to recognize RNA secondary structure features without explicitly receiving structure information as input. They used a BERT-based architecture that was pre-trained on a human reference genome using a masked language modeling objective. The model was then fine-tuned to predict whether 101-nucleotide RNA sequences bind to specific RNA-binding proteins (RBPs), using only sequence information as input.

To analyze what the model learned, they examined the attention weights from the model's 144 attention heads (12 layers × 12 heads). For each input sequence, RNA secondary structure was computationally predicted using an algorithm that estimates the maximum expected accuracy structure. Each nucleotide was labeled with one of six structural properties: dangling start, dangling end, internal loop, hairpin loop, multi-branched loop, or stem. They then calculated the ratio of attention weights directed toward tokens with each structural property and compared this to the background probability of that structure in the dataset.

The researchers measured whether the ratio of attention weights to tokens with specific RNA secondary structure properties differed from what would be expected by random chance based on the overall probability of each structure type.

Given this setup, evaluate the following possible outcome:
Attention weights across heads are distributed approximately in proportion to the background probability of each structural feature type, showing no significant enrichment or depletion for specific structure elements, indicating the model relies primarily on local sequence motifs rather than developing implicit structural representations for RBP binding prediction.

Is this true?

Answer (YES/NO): NO